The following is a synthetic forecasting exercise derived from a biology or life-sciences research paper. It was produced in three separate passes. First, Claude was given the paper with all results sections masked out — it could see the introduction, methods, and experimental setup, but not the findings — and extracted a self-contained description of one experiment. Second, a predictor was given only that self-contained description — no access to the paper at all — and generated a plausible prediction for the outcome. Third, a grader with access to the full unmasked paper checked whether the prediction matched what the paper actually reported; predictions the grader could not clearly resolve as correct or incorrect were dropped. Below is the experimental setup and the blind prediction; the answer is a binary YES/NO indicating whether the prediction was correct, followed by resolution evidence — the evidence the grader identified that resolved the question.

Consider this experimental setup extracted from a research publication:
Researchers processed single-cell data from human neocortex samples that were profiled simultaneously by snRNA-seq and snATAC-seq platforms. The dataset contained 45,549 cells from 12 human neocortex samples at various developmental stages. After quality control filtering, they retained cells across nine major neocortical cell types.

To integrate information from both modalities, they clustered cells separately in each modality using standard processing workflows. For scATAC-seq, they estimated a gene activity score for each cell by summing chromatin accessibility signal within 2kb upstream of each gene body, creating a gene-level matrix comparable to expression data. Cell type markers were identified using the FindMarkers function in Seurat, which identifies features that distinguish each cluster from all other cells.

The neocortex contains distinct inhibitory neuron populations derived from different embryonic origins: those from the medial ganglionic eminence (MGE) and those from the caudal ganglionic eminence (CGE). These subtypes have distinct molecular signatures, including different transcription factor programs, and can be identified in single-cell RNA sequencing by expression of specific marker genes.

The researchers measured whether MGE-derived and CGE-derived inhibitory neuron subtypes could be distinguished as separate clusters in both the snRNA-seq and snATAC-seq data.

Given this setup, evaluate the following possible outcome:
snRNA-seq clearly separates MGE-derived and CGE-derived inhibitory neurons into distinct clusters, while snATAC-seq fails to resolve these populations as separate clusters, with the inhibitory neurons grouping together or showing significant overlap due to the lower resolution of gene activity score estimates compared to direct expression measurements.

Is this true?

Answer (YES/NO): YES